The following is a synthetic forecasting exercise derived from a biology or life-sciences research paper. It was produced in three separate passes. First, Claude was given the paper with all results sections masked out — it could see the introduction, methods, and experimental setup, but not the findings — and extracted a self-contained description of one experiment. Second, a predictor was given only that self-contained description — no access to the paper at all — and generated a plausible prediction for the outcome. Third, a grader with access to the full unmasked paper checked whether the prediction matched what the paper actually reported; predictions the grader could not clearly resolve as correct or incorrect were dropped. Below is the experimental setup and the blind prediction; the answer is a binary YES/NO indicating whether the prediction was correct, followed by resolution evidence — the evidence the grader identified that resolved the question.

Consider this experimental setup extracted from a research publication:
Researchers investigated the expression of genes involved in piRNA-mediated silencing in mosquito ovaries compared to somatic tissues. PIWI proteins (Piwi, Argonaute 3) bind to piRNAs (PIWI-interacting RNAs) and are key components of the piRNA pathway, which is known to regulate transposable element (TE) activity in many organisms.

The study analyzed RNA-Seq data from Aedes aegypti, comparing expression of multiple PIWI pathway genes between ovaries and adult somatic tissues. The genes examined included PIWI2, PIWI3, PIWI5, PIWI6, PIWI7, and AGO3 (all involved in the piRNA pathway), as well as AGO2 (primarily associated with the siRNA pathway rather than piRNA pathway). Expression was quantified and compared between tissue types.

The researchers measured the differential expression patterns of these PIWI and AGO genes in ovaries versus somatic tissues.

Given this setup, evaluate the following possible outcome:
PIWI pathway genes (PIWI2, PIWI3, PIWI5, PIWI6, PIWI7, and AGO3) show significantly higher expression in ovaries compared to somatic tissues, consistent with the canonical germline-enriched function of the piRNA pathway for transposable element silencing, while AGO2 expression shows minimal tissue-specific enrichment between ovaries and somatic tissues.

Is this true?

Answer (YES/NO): NO